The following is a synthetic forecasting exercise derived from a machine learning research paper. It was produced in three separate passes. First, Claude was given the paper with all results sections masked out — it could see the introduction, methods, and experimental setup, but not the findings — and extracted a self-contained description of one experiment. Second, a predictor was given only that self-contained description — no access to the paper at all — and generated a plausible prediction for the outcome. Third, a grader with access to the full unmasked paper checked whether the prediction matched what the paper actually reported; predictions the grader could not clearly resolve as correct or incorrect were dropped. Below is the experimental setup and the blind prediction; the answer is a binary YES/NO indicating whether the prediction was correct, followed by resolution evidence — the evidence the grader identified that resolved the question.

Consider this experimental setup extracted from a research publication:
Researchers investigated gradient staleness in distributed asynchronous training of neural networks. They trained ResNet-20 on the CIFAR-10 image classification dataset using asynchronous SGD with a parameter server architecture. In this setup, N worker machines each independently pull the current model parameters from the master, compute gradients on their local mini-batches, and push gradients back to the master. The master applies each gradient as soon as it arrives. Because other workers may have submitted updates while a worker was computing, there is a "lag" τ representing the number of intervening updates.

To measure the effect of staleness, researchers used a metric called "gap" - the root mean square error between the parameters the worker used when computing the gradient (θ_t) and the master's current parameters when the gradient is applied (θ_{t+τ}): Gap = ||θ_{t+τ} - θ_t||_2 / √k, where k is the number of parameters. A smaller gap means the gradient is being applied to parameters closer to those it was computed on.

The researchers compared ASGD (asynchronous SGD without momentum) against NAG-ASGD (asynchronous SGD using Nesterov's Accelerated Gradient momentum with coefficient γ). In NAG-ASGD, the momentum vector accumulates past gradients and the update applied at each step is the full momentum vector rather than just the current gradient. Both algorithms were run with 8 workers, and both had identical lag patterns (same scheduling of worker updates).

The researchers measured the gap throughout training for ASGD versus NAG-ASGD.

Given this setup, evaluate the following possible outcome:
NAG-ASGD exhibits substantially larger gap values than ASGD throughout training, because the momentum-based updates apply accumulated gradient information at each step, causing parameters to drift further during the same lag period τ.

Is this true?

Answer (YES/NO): YES